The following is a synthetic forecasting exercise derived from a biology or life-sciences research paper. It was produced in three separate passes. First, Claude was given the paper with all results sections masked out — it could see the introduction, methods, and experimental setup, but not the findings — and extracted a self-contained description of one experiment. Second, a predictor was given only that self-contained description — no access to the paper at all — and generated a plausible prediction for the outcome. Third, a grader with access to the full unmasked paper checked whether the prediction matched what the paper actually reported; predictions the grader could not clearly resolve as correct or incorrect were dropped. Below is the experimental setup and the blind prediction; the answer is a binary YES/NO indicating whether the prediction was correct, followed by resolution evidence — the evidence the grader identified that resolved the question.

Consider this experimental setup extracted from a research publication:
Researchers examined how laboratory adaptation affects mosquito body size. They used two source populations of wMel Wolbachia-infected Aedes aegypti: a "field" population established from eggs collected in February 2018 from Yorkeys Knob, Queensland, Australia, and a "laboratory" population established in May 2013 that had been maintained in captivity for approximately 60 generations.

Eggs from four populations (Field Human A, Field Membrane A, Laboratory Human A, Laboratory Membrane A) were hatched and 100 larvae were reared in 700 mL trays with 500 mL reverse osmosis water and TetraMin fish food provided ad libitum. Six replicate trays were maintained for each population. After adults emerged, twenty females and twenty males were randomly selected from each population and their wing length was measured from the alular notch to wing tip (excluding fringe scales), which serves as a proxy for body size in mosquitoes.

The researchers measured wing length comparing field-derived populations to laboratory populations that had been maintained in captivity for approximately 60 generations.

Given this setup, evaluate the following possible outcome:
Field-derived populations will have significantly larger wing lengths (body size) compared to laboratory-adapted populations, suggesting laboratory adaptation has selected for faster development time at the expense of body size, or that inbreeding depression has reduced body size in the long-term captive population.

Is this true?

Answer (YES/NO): NO